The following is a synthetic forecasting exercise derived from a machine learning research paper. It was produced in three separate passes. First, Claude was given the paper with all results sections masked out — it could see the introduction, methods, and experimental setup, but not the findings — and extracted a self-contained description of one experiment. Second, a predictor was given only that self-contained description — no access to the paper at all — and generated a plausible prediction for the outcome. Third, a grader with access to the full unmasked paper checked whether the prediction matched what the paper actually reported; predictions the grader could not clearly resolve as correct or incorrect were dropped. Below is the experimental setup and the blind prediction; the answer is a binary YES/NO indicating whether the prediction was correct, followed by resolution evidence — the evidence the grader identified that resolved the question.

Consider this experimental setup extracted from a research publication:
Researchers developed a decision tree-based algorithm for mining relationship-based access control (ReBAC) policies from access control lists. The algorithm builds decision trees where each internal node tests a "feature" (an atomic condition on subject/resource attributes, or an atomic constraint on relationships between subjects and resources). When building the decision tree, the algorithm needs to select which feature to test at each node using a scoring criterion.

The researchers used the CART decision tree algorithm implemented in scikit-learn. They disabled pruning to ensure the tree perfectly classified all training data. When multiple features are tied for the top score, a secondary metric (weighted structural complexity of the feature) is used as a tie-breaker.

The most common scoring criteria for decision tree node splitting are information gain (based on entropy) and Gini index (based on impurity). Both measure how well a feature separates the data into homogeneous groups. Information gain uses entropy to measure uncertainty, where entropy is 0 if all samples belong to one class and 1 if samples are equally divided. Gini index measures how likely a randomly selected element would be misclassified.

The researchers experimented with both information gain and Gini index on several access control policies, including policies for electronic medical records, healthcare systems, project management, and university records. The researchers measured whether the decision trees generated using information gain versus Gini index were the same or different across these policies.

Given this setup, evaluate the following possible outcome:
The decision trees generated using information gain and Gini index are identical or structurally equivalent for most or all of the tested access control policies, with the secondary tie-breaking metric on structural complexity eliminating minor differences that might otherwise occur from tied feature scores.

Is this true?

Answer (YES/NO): NO